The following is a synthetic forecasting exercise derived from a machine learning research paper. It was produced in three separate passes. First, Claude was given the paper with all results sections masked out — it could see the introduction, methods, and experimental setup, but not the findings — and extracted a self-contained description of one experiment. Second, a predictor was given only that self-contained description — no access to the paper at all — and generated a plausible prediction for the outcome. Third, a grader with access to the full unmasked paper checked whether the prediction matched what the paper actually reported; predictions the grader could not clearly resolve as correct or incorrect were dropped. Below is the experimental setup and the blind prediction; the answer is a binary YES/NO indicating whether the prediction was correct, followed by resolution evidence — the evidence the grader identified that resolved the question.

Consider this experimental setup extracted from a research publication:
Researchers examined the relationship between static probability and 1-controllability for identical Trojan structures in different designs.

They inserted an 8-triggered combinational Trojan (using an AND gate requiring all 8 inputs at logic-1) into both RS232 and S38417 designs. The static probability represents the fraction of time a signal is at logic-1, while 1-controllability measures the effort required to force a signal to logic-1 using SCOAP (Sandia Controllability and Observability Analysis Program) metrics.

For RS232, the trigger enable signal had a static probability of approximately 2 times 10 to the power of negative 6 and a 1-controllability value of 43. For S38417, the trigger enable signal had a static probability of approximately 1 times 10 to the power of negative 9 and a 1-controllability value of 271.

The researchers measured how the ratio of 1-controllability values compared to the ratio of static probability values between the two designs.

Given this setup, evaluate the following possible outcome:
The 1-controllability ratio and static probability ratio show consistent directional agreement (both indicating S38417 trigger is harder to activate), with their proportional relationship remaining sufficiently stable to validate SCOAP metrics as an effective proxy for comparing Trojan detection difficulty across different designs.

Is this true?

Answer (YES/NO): NO